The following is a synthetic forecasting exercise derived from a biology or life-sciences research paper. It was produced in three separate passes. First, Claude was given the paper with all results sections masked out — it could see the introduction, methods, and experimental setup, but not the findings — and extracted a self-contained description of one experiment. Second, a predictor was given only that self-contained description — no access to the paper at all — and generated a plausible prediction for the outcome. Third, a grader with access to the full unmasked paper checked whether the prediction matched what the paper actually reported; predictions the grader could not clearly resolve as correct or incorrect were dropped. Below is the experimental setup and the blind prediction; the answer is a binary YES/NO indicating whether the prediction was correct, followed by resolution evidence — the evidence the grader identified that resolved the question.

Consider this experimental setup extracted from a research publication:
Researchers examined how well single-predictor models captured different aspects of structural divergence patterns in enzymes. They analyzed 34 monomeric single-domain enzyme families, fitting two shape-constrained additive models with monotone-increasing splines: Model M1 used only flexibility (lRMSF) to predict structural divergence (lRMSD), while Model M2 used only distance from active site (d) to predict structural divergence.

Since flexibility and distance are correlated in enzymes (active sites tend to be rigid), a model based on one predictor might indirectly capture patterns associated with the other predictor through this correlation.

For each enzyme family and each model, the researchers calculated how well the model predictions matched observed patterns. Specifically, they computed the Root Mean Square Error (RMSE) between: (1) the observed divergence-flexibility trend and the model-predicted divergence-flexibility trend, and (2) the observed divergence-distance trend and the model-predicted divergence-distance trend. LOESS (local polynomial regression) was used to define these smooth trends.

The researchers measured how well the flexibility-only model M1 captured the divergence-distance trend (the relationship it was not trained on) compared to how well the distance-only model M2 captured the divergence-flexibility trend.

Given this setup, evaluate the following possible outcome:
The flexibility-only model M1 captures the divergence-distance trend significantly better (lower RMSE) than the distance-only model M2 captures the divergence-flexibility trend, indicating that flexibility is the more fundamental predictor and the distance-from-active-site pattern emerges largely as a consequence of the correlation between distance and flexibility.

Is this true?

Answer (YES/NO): NO